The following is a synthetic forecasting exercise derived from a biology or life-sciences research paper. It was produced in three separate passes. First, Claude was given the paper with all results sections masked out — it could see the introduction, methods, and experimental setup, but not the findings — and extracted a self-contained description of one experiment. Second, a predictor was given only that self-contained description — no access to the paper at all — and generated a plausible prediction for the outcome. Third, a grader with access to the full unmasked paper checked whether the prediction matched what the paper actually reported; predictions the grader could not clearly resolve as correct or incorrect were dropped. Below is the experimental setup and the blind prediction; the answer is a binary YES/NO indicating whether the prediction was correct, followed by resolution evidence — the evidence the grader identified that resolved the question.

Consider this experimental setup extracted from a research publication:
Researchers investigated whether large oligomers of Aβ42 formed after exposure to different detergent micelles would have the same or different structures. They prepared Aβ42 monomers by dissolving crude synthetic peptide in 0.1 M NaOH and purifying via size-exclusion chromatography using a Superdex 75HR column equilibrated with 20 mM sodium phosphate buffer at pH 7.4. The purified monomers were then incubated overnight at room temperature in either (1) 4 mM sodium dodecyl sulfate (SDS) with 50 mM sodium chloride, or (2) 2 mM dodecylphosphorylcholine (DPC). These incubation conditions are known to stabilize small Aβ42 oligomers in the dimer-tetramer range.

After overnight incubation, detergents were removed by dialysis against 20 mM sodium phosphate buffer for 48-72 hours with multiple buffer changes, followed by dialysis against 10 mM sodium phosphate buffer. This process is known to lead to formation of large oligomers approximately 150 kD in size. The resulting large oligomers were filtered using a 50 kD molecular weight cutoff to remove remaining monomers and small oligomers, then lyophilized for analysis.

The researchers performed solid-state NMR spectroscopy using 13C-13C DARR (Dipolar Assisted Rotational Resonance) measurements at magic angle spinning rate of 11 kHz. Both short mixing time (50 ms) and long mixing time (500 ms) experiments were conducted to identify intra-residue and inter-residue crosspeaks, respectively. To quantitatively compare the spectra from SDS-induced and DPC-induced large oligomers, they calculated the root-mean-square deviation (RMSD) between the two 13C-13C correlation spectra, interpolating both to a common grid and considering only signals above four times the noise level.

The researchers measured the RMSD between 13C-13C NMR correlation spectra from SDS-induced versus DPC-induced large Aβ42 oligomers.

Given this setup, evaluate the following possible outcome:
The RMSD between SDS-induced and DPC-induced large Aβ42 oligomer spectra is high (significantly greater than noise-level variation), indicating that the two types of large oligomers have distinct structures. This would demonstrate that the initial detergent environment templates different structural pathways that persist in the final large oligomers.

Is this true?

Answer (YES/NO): NO